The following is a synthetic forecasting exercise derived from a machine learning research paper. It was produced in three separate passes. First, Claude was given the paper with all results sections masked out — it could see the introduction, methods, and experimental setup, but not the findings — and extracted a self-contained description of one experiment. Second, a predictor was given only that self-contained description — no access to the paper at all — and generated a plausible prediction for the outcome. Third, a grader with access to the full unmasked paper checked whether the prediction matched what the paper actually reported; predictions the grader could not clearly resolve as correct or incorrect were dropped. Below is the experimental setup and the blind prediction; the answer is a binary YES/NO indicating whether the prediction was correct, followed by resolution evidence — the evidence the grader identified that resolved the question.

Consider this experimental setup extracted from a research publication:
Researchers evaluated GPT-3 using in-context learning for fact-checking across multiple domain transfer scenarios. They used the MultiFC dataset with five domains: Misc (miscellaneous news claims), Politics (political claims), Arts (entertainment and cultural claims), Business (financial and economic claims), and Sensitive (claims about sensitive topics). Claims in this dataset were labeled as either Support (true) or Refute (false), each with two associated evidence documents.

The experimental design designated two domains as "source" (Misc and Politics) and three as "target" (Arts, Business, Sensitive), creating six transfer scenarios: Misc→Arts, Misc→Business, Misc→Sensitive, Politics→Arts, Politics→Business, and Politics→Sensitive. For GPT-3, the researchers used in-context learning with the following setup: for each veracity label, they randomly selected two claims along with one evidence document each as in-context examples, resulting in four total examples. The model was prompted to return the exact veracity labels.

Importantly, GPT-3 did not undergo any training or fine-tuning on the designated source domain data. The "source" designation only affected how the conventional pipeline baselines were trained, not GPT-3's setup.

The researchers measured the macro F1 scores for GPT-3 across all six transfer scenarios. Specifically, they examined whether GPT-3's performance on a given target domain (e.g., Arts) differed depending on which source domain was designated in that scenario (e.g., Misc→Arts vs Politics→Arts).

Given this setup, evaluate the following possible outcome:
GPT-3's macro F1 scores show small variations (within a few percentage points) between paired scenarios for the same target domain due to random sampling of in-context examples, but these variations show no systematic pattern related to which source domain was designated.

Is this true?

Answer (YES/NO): NO